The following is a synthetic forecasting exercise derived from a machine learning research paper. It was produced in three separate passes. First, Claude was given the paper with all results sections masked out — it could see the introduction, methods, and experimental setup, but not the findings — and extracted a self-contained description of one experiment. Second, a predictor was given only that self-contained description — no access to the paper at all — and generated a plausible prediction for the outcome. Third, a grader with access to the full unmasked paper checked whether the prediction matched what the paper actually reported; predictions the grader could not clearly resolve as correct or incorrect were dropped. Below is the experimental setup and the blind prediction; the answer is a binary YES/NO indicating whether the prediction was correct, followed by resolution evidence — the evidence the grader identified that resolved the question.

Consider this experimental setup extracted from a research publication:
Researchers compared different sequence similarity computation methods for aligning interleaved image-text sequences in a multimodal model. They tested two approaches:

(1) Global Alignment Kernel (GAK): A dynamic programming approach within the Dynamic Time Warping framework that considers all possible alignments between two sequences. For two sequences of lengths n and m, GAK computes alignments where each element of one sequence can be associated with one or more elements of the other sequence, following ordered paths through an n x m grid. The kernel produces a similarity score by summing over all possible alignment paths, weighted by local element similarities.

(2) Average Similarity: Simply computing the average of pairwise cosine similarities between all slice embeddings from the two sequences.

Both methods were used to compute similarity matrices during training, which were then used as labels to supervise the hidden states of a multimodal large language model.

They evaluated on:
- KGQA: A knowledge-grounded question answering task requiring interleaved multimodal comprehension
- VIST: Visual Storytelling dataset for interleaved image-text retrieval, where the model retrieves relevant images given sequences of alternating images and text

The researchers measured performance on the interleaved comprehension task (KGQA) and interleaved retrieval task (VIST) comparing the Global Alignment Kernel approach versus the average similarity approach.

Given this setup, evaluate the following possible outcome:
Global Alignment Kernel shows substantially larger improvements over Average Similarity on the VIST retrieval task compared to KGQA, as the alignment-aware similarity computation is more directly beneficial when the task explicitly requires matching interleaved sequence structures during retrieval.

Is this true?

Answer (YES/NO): YES